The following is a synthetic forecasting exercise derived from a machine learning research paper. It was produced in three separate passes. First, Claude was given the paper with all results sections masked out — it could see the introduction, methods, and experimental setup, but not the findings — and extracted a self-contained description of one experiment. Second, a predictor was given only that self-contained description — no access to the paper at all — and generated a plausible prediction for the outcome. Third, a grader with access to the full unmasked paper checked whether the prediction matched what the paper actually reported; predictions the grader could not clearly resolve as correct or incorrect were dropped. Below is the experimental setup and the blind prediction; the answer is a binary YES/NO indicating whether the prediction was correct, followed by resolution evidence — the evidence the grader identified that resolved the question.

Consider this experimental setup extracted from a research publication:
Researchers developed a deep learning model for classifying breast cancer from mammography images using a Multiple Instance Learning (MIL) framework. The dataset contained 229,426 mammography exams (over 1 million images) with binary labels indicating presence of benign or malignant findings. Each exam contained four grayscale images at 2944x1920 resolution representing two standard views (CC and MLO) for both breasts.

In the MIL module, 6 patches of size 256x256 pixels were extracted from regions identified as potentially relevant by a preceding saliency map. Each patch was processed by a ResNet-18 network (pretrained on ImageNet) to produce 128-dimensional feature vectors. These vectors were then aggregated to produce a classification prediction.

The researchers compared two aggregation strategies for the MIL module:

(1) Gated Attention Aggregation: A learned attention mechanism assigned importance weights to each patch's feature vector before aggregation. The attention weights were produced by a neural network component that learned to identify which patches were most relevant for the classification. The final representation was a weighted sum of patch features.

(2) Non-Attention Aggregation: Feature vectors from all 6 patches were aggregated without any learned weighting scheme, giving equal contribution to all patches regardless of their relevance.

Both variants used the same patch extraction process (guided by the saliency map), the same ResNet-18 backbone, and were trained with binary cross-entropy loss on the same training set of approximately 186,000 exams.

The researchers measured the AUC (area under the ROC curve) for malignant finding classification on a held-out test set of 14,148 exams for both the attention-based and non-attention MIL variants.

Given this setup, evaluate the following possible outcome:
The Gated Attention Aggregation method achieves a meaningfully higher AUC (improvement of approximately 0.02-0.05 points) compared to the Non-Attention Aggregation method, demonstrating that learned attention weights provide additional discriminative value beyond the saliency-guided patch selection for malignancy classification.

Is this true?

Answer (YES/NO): YES